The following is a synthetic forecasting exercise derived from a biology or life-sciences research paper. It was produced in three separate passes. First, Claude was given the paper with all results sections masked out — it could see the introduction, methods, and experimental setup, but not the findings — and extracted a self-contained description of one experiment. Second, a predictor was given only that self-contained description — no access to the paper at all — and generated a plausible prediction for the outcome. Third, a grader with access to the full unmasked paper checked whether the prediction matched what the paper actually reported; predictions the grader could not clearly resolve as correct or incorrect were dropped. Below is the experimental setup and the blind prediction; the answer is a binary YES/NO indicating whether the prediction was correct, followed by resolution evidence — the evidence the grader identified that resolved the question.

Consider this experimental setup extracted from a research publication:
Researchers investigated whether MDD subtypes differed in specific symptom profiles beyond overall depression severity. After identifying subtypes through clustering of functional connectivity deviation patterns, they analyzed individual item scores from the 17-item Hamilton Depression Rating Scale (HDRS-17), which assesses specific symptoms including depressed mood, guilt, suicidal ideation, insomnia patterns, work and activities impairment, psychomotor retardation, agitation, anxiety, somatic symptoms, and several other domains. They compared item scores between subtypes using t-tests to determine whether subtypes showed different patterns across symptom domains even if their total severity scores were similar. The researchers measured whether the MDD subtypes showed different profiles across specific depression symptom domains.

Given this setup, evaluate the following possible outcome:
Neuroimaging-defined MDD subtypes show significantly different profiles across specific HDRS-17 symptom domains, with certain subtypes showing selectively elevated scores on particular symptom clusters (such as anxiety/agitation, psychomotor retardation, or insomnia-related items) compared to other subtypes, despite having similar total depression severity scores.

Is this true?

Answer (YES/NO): YES